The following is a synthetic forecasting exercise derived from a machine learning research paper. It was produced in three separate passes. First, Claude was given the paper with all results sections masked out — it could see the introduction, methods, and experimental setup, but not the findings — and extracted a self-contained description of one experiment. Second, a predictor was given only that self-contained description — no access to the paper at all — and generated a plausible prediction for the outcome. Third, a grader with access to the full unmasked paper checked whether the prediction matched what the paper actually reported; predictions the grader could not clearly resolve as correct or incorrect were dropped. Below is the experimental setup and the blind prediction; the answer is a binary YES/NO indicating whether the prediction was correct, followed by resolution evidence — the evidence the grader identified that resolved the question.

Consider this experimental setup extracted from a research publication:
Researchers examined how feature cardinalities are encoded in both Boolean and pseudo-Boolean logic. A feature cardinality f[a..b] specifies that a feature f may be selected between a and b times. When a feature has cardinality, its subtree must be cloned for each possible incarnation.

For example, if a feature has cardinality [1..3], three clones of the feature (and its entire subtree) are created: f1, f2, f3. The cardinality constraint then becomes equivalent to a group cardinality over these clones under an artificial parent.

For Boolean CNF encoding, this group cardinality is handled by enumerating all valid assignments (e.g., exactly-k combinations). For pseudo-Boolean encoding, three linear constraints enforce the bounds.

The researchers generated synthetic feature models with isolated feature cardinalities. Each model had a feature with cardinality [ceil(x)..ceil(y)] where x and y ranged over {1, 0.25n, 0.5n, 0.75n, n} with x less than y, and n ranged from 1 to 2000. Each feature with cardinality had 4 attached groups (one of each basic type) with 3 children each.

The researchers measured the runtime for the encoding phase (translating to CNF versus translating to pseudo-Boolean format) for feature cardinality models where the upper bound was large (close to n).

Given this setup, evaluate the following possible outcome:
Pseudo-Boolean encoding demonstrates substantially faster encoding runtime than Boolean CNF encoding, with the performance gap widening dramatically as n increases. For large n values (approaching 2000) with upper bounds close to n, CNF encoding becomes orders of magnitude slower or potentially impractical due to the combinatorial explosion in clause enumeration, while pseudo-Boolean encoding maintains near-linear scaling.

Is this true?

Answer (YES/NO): NO